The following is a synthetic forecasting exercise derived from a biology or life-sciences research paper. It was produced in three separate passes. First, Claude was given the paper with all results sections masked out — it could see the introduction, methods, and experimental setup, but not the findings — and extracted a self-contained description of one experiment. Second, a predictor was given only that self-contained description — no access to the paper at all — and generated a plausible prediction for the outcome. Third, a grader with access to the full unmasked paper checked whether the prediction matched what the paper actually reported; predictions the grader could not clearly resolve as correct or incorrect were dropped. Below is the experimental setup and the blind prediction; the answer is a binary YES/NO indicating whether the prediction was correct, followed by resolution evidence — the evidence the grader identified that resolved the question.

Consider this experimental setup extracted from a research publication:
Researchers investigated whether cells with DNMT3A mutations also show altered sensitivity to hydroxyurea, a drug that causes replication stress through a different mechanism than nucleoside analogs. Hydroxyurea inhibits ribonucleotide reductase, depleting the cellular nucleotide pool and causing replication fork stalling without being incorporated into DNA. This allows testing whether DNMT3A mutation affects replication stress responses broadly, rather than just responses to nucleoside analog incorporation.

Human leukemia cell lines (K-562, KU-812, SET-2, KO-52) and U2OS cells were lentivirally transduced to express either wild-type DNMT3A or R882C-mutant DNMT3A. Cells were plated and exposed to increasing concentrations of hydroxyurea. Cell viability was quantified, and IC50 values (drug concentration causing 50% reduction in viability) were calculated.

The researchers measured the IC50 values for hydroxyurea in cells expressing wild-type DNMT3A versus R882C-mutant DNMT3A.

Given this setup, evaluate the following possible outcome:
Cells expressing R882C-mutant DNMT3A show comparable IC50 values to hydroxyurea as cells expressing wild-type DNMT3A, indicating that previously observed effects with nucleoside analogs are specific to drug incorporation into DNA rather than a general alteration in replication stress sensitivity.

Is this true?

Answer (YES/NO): NO